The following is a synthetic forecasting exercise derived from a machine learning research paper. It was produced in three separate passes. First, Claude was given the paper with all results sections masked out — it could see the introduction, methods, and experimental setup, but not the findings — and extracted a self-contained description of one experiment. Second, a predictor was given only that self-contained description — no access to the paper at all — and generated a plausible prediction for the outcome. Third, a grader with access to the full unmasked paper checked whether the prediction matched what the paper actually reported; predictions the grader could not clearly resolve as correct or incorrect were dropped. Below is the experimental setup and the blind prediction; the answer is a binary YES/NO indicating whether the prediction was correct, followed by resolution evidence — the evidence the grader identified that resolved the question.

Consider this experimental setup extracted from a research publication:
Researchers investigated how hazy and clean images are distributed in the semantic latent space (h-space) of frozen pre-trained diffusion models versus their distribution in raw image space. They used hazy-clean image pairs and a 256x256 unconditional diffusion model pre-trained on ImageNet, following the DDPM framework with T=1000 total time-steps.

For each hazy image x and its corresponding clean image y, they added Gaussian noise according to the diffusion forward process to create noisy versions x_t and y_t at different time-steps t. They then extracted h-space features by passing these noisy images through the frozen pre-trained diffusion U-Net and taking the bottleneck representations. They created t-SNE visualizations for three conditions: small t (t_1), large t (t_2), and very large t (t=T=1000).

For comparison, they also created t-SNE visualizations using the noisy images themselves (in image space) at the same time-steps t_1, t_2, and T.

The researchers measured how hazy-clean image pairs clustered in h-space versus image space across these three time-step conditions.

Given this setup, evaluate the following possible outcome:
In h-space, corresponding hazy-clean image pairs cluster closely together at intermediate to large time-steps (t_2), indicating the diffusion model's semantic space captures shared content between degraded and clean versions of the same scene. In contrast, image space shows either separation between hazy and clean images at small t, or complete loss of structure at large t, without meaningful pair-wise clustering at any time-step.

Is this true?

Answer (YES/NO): NO